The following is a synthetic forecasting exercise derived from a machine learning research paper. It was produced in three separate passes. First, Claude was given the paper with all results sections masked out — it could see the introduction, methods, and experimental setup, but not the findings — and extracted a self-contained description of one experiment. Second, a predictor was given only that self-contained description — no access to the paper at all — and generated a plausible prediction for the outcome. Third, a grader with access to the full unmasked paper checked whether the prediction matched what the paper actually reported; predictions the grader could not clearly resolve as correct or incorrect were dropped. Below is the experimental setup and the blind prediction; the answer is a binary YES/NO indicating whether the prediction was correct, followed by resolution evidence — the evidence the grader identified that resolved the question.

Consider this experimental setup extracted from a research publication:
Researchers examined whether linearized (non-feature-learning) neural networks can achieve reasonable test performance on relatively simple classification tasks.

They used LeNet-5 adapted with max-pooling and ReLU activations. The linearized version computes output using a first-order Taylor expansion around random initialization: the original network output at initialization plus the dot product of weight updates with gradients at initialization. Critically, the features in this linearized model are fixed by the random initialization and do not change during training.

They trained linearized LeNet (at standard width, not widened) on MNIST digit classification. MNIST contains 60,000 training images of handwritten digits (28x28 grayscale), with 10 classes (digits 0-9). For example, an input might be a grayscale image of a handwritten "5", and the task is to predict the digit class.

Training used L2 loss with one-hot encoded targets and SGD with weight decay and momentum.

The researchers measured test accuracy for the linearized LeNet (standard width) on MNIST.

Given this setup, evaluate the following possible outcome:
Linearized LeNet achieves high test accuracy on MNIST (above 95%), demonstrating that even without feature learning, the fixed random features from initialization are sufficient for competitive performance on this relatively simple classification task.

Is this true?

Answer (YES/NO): NO